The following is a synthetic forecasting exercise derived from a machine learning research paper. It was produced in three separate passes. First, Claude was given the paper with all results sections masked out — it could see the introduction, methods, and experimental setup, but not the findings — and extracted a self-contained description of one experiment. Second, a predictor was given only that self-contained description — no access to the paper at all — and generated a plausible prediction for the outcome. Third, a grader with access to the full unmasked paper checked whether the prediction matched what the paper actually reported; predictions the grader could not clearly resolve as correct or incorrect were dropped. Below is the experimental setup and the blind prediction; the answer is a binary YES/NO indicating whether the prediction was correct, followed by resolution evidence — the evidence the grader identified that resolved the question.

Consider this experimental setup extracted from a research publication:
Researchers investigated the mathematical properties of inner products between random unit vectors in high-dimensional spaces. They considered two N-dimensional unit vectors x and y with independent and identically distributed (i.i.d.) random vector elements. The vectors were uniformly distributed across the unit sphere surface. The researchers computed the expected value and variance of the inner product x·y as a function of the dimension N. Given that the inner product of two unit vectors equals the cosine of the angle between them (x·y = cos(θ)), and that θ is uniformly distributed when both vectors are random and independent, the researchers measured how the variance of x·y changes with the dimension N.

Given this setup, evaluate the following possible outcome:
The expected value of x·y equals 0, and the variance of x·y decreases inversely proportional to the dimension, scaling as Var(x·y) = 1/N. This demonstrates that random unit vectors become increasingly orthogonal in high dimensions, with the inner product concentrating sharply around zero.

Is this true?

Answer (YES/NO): YES